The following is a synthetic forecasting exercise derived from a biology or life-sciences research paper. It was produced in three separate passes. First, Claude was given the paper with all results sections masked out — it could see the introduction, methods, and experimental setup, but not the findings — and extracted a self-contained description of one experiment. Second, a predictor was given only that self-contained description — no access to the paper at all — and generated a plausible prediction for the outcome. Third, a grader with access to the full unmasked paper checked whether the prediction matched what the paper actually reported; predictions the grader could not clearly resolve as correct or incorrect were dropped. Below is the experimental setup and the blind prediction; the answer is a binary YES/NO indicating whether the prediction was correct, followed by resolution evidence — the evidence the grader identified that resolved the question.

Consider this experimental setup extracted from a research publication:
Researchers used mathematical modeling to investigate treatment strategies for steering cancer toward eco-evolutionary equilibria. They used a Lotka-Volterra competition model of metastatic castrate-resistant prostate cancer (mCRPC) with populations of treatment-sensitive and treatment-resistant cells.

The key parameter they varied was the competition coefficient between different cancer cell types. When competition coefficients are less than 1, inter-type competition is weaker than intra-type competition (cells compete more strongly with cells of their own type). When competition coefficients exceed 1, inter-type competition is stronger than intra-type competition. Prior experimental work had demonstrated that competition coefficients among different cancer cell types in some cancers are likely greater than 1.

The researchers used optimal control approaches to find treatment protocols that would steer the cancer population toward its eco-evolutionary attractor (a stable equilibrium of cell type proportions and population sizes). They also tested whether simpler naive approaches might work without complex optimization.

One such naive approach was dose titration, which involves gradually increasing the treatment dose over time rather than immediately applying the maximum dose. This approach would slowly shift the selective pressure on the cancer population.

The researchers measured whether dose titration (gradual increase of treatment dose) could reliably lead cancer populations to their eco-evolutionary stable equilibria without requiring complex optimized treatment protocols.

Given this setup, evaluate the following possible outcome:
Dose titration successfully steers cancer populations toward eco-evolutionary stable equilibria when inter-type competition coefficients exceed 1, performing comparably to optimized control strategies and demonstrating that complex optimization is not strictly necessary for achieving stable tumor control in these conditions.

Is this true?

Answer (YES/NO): YES